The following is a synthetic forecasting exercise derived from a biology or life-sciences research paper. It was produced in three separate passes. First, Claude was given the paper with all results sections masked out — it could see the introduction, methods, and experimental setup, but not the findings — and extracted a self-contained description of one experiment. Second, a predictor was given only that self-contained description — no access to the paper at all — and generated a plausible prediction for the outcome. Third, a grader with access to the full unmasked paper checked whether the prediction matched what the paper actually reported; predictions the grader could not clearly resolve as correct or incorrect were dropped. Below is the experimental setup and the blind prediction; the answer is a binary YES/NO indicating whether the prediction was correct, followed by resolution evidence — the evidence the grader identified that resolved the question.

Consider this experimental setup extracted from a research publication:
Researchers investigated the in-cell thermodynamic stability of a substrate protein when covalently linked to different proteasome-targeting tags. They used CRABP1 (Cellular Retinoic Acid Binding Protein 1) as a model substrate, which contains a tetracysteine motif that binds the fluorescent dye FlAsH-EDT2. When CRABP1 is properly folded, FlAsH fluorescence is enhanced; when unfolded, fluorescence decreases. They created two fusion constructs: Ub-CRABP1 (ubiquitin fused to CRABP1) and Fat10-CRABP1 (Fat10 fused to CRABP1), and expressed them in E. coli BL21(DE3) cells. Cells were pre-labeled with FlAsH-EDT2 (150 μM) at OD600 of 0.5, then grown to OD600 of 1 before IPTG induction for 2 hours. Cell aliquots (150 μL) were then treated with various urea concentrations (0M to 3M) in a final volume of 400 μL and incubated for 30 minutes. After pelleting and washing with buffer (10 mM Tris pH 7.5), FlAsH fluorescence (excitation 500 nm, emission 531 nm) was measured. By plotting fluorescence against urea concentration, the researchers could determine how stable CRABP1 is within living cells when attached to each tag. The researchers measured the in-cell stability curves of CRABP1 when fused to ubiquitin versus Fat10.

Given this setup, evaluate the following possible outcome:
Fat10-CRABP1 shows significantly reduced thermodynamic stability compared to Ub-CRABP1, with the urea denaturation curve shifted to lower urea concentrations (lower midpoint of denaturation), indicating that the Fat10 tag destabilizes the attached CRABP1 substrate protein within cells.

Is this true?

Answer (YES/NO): YES